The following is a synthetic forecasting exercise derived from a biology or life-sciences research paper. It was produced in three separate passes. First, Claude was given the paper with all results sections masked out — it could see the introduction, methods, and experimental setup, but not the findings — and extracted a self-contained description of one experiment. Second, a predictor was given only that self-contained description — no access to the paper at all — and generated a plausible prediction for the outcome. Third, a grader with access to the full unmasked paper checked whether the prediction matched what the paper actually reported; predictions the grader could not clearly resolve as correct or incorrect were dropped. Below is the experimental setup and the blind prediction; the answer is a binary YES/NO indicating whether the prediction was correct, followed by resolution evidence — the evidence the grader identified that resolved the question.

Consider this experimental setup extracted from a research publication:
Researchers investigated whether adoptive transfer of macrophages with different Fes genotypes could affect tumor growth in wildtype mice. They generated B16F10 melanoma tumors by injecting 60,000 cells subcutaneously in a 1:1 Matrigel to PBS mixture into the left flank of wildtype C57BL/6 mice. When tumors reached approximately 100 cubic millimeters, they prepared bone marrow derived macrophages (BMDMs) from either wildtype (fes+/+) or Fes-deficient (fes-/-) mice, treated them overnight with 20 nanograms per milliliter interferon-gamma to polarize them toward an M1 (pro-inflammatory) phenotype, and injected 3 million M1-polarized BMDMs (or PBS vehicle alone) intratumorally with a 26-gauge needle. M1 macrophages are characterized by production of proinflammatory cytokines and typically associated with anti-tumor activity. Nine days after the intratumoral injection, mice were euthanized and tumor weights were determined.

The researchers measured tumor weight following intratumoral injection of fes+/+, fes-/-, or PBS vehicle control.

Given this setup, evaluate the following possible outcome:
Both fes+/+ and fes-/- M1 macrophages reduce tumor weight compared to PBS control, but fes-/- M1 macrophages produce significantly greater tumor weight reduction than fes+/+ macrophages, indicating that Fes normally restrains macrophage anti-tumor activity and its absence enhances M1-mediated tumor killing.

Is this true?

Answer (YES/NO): YES